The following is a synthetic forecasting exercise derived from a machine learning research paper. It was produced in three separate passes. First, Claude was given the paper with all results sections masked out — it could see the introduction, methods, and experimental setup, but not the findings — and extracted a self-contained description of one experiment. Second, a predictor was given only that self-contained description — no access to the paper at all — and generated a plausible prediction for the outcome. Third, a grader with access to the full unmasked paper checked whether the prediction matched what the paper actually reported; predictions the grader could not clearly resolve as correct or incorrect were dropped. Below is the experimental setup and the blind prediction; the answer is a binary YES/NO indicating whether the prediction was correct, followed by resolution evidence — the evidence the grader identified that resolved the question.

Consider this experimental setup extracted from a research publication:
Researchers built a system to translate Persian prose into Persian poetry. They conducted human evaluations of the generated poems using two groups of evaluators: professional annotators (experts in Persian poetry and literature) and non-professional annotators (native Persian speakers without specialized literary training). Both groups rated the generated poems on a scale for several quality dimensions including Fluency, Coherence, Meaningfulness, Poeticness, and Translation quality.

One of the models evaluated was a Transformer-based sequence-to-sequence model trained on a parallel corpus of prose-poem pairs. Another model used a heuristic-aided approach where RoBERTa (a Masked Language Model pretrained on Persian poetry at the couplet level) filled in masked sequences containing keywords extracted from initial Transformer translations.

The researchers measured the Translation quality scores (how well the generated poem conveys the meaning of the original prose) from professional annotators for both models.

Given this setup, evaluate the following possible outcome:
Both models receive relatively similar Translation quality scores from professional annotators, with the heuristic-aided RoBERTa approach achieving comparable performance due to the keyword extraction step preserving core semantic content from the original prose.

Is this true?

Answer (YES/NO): NO